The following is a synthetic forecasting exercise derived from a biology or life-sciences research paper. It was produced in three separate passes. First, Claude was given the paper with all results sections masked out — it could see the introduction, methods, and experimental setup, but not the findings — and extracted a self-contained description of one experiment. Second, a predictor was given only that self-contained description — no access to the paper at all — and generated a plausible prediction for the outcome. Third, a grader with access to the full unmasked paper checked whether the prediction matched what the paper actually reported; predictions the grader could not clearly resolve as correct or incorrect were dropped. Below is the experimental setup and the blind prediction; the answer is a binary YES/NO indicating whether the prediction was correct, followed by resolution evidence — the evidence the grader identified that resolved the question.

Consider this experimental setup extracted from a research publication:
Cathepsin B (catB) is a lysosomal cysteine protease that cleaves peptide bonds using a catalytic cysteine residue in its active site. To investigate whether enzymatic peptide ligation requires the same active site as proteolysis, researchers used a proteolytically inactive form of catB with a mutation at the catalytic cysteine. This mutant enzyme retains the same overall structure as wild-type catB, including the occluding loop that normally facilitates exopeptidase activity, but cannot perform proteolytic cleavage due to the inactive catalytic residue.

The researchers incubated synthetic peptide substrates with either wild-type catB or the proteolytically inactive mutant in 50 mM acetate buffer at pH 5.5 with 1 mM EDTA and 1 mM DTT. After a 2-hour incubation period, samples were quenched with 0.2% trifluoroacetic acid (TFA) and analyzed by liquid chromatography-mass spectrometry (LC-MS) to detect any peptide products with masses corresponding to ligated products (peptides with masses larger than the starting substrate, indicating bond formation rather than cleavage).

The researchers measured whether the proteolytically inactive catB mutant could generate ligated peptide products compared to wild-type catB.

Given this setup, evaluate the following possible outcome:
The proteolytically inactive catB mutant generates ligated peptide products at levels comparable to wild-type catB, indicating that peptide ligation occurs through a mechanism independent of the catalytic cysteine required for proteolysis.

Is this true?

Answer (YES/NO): NO